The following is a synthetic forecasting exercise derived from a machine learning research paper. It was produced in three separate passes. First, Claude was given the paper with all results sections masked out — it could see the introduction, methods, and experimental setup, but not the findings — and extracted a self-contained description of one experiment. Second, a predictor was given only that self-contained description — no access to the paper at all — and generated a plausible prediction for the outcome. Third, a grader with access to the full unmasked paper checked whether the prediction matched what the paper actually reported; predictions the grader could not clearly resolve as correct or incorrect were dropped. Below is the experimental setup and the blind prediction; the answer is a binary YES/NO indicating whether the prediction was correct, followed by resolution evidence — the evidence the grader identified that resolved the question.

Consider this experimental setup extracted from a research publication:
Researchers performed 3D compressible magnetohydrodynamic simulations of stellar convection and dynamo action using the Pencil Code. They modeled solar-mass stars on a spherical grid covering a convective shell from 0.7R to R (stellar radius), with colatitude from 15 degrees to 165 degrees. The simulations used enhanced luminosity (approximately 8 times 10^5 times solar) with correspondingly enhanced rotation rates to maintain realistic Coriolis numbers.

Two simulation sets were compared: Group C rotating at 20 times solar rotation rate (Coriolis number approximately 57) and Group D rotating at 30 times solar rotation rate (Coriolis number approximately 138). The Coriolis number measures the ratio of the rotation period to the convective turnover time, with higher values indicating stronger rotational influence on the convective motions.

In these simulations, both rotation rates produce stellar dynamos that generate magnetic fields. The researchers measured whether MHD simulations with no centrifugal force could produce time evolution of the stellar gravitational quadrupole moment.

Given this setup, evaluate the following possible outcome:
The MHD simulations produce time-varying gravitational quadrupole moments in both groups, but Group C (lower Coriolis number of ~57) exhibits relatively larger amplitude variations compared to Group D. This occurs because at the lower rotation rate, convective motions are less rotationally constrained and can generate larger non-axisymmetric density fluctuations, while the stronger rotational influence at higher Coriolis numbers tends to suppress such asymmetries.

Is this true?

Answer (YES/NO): YES